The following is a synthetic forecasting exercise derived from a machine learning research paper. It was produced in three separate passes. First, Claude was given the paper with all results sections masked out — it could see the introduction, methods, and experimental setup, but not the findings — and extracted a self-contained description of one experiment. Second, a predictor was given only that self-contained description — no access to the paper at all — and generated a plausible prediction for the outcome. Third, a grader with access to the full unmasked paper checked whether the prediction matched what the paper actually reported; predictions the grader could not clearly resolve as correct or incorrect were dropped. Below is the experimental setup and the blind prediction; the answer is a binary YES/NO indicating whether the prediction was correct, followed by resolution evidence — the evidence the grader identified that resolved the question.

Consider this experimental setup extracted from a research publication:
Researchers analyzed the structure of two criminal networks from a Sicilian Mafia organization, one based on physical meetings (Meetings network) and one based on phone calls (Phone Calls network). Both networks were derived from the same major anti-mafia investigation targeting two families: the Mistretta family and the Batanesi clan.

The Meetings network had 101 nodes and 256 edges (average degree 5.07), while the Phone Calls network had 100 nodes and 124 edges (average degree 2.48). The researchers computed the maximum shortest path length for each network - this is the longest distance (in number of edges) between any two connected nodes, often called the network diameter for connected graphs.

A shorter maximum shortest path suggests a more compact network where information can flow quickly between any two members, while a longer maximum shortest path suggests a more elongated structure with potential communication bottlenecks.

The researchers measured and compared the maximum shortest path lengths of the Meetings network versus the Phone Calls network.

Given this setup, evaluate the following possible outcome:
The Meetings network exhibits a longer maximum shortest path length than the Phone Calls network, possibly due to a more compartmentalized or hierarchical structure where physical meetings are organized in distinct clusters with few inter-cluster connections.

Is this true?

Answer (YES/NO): NO